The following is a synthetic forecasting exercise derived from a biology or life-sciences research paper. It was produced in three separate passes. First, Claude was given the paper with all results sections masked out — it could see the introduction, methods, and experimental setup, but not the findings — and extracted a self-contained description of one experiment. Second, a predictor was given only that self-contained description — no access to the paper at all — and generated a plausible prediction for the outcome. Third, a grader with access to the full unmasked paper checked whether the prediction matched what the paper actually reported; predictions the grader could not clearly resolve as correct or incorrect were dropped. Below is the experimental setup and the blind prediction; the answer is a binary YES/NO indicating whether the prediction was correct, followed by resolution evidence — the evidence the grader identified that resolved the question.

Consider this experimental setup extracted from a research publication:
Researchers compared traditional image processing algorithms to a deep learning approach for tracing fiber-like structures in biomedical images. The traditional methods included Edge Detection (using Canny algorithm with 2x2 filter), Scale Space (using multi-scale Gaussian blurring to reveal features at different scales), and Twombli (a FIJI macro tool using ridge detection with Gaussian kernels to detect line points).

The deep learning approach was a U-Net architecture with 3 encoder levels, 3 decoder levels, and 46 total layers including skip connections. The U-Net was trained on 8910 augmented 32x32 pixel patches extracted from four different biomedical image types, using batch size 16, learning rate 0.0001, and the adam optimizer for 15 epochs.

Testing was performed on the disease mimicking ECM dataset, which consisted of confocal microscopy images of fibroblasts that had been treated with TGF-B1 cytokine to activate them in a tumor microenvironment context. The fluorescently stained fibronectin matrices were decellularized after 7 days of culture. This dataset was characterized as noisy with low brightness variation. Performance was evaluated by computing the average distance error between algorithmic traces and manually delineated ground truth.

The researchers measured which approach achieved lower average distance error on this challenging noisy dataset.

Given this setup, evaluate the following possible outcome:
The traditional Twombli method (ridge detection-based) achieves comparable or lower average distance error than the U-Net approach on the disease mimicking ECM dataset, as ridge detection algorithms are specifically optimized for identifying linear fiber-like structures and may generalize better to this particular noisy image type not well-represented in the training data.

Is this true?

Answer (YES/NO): YES